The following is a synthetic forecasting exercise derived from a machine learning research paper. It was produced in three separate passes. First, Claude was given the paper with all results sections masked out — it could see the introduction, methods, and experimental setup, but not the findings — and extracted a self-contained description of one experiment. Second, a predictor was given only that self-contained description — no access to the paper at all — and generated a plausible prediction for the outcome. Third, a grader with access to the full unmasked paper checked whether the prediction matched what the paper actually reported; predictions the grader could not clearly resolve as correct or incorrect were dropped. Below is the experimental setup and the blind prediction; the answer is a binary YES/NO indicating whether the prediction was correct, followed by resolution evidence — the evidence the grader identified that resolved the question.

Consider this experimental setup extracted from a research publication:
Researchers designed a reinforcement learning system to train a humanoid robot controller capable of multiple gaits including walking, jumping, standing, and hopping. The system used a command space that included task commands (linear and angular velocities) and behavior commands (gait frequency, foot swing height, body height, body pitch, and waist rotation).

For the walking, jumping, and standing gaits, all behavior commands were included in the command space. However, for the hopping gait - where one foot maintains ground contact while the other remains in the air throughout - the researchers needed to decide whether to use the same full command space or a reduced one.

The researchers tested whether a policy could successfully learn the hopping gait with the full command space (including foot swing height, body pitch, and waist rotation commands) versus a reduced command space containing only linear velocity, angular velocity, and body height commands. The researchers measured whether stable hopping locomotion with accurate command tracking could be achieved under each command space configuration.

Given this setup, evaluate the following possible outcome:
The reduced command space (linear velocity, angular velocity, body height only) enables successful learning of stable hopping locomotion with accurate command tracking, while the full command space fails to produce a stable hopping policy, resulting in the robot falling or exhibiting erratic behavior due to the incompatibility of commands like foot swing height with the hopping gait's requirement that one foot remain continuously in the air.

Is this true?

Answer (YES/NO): NO